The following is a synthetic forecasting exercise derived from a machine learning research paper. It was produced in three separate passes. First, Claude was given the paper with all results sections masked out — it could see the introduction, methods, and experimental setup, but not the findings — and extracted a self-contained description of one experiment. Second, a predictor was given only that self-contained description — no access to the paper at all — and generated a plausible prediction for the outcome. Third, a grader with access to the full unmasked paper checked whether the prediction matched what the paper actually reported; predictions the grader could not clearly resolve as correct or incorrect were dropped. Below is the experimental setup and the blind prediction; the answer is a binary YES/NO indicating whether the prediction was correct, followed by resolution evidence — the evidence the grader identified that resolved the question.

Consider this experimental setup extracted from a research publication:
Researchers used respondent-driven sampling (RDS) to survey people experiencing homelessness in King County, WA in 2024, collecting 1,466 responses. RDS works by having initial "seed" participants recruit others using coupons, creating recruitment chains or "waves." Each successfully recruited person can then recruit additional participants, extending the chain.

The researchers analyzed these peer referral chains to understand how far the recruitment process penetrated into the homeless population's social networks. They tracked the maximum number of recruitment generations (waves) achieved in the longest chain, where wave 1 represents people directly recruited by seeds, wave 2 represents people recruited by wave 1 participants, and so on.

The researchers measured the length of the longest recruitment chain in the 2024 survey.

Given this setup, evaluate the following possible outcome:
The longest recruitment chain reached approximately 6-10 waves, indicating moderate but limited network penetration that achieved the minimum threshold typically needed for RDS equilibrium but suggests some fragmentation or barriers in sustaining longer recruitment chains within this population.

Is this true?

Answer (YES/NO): NO